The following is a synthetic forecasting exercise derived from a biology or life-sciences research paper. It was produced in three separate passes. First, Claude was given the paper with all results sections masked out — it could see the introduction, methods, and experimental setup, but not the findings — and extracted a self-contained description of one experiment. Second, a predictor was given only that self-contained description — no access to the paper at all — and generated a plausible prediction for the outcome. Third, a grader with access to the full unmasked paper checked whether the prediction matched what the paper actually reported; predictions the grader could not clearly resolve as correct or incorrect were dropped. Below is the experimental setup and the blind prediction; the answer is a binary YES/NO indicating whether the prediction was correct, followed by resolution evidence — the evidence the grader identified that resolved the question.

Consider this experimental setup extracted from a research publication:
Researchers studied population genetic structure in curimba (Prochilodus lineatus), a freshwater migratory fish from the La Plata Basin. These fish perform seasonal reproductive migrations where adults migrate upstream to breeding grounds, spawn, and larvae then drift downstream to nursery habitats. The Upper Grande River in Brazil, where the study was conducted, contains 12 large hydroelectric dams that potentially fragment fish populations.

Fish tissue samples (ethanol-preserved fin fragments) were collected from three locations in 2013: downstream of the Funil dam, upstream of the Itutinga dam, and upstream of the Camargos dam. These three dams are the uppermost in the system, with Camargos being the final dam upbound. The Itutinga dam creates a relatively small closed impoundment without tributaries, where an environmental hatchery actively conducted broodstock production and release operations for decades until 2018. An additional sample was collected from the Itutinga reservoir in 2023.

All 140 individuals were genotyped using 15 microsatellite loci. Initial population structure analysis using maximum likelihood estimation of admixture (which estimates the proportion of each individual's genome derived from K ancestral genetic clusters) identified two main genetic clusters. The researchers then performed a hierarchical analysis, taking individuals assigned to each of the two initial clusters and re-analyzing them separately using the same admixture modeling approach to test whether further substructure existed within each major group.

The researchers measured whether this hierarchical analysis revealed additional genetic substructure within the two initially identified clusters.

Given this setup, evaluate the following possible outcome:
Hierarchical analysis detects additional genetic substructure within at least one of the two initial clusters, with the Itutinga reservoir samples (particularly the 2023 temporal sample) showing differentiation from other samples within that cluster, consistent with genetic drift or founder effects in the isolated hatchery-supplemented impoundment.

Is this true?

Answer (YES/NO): NO